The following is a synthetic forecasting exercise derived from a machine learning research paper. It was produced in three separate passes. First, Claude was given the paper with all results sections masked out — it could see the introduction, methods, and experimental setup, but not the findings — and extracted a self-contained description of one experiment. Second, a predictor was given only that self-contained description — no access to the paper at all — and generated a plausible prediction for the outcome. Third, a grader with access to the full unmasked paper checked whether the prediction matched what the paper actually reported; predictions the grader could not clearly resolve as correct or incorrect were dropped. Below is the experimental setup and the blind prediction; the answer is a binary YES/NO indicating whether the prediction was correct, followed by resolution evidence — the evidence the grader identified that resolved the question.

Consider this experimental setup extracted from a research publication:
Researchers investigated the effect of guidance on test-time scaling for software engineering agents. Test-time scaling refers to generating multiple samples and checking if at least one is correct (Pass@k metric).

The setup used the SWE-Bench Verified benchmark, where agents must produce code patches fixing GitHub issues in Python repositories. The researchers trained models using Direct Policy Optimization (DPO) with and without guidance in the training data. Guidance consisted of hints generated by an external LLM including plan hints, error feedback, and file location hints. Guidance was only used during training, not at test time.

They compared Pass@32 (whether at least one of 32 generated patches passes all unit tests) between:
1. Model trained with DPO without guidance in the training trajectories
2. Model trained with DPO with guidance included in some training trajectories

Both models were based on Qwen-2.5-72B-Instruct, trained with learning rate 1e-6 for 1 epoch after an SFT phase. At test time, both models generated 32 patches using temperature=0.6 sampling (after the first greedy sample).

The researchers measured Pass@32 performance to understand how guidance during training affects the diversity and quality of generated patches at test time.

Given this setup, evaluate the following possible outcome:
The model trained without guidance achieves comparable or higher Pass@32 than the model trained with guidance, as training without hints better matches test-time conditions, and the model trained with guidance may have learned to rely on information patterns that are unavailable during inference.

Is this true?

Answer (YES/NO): NO